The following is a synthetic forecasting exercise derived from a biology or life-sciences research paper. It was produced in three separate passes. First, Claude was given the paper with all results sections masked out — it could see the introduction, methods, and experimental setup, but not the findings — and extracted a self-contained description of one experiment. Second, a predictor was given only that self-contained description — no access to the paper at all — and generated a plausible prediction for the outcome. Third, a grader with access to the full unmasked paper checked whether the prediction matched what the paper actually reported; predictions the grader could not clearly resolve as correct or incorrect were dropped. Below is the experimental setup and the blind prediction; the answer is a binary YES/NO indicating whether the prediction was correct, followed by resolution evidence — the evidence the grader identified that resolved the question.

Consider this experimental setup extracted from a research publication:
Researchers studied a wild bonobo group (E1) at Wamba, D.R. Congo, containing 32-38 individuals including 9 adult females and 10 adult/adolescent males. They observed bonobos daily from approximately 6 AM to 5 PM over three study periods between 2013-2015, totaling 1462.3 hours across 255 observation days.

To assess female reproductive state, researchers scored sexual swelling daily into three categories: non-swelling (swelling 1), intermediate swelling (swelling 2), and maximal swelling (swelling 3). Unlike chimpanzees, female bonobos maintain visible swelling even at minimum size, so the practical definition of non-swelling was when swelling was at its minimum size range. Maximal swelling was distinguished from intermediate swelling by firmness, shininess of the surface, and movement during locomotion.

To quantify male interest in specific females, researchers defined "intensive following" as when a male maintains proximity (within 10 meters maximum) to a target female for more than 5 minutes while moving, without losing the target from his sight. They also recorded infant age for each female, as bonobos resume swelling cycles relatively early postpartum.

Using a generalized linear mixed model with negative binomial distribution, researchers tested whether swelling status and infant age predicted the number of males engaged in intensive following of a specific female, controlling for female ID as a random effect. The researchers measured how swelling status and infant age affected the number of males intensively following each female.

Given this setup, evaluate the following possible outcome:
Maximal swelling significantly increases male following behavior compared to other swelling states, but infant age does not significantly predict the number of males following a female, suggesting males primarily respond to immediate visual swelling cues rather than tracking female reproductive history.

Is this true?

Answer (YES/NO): NO